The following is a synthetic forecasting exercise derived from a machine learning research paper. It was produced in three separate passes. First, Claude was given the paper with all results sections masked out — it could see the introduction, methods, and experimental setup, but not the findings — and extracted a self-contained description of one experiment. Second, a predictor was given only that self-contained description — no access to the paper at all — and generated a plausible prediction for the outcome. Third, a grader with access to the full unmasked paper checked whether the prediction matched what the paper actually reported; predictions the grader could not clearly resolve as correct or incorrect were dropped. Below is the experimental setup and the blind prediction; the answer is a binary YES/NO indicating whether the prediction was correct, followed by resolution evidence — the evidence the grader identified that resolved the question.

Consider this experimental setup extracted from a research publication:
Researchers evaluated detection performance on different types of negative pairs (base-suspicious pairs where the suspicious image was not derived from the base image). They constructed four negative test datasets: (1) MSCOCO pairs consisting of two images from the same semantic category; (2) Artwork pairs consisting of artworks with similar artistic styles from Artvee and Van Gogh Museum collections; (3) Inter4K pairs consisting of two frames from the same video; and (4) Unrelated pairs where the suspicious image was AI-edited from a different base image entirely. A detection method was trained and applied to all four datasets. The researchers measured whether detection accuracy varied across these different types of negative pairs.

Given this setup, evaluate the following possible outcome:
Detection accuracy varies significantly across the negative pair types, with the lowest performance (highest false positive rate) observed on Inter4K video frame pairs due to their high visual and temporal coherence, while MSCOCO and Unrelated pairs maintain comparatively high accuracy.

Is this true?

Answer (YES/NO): NO